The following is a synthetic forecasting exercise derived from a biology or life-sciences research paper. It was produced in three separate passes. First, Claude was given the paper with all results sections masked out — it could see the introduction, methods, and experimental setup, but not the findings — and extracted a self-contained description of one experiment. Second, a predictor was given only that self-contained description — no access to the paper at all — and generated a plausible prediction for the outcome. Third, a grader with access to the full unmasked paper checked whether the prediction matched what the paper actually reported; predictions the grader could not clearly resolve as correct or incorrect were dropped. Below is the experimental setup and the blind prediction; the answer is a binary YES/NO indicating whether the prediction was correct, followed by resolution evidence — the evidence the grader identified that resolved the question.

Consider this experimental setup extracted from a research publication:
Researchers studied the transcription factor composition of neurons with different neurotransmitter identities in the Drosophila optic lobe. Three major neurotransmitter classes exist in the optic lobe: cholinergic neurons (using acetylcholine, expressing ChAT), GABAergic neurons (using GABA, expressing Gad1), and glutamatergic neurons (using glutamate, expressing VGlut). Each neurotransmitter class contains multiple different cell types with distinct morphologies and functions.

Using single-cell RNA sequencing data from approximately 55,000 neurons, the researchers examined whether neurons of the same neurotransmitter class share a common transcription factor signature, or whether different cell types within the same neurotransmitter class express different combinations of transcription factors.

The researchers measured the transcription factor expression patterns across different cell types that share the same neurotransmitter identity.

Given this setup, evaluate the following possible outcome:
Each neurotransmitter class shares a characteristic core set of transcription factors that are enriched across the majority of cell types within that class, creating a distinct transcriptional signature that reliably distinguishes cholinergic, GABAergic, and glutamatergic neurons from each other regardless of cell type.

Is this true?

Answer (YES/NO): NO